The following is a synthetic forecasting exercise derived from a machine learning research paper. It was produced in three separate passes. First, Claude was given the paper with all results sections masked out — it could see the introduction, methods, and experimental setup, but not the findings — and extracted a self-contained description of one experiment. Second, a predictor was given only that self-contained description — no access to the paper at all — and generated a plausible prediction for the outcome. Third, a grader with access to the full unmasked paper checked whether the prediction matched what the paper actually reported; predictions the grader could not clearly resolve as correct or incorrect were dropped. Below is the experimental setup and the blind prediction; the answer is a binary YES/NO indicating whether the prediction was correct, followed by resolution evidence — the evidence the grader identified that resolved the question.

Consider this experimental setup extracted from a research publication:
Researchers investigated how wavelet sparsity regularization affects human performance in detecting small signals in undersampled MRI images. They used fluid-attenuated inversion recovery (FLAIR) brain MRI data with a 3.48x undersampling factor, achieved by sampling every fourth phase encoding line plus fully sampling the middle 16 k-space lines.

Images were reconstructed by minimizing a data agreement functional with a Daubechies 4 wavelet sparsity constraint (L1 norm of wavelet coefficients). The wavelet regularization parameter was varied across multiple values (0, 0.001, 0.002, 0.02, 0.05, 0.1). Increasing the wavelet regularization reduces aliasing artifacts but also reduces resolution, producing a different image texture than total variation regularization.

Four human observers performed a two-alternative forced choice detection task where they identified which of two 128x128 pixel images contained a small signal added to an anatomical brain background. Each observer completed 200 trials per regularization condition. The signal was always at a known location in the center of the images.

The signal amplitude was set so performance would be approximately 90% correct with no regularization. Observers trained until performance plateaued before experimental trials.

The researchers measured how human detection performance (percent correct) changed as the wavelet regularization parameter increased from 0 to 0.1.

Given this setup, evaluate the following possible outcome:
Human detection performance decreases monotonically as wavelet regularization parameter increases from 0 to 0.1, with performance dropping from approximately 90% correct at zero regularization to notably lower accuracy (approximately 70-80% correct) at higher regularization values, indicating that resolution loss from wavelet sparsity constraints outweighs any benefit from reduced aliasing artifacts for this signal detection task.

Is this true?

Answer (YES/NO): NO